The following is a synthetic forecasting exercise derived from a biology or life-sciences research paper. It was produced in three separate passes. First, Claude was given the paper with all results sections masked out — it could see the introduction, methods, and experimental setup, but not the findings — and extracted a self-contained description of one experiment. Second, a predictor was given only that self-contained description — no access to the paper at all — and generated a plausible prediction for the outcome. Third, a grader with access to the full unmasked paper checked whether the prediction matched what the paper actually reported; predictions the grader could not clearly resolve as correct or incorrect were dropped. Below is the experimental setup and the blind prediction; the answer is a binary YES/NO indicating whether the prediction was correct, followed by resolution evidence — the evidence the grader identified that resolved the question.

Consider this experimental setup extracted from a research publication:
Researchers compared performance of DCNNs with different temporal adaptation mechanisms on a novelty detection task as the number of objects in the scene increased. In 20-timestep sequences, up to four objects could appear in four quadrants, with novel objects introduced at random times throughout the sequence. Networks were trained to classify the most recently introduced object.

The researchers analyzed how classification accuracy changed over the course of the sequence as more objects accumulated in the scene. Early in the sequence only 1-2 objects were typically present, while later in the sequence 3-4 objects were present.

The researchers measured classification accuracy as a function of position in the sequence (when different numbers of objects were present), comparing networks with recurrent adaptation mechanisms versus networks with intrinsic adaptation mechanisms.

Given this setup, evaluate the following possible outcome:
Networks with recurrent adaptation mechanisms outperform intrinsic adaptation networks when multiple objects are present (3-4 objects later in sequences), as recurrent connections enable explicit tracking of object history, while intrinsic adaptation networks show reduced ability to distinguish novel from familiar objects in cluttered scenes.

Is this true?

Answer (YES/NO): YES